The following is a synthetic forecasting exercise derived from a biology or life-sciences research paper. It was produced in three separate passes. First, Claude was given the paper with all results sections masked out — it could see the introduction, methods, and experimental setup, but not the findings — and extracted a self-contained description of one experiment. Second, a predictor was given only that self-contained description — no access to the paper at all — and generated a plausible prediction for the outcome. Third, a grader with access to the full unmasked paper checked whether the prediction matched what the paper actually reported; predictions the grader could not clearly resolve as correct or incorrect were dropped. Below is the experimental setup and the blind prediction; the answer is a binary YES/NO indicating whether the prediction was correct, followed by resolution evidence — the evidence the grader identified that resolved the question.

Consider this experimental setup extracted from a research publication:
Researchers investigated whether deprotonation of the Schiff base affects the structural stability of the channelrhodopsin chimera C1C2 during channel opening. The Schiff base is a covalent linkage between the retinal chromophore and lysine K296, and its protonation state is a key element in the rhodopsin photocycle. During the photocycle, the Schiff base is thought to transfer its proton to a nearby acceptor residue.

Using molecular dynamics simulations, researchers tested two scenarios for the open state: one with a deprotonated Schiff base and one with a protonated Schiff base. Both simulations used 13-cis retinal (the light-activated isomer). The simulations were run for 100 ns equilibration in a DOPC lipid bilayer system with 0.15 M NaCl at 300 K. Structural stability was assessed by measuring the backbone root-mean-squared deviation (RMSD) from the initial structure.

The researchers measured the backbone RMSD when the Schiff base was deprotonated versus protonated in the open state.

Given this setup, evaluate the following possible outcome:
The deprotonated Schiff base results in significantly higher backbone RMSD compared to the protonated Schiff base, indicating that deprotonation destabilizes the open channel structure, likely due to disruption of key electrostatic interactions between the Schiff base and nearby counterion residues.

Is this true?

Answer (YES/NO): YES